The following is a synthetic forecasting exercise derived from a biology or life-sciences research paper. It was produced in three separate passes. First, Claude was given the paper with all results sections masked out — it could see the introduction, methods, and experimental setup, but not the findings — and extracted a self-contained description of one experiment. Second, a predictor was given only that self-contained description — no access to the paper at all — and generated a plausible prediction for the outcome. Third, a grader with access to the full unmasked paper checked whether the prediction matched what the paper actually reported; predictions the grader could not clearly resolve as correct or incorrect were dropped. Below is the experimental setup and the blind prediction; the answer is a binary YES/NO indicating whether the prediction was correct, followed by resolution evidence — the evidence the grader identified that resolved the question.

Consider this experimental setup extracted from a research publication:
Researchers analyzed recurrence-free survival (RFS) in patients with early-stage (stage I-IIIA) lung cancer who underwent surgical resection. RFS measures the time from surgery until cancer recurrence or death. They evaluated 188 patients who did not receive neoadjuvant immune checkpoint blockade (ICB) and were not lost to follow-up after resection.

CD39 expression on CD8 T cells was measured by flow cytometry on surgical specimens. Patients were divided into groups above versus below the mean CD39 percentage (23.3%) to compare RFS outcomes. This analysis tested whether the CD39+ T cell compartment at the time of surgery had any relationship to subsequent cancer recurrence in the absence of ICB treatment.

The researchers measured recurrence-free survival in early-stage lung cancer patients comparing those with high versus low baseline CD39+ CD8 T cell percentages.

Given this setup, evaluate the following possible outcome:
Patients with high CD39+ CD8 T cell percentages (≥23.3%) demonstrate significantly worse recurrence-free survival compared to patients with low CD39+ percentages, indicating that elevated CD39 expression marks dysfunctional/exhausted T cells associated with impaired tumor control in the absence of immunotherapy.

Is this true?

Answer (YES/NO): NO